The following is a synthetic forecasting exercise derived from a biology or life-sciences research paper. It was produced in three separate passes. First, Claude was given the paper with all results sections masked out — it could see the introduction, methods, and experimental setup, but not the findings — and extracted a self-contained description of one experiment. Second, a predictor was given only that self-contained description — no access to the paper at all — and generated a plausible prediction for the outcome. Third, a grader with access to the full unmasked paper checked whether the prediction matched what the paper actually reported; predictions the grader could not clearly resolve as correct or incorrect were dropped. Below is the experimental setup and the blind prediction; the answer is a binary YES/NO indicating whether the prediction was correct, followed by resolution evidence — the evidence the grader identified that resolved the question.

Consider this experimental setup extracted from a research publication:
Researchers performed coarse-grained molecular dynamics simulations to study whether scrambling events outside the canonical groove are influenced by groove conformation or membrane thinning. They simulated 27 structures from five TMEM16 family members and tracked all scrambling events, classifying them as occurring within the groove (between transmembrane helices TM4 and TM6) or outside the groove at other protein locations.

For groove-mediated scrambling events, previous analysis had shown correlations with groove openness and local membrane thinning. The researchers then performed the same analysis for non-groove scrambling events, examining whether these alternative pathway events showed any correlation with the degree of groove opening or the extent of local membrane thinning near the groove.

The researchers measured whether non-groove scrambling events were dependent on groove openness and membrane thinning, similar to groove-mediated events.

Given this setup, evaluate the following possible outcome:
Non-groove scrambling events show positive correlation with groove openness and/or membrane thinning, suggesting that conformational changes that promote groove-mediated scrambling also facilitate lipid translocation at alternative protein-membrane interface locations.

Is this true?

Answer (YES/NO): NO